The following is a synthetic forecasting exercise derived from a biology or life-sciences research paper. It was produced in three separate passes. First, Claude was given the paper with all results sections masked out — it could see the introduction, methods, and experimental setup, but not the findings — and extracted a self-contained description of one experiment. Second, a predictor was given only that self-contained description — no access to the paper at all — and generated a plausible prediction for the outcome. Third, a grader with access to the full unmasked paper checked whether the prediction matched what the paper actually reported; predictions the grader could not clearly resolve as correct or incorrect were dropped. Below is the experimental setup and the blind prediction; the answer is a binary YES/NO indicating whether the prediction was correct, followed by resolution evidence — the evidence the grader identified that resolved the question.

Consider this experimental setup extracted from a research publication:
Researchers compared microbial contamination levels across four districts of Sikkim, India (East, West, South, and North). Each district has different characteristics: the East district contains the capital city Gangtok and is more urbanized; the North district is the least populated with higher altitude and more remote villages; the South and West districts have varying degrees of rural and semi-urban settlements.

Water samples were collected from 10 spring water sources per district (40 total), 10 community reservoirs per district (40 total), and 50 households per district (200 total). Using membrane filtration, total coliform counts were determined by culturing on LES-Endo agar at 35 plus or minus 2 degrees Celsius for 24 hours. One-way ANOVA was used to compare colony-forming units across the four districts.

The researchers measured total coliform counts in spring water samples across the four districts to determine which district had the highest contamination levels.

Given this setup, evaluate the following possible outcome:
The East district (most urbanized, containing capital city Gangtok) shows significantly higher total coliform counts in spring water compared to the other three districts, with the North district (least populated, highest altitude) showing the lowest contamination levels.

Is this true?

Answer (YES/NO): NO